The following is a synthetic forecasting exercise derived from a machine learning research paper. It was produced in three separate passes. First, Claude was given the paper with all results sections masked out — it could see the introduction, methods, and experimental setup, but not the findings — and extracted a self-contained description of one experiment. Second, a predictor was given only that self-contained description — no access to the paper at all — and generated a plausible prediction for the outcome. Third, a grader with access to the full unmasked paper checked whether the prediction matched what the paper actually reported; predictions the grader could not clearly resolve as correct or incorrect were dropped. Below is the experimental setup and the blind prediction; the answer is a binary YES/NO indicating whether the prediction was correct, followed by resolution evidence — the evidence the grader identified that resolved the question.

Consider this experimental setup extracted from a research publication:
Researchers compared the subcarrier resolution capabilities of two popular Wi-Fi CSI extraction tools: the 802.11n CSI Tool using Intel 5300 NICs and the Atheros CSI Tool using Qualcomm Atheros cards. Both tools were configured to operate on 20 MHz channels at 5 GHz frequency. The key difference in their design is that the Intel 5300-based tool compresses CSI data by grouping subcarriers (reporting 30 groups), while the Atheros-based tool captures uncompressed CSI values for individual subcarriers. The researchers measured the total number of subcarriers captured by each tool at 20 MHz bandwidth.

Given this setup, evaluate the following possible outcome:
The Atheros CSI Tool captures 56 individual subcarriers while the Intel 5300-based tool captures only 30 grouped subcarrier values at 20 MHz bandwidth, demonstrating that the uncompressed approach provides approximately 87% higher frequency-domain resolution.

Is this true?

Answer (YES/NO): YES